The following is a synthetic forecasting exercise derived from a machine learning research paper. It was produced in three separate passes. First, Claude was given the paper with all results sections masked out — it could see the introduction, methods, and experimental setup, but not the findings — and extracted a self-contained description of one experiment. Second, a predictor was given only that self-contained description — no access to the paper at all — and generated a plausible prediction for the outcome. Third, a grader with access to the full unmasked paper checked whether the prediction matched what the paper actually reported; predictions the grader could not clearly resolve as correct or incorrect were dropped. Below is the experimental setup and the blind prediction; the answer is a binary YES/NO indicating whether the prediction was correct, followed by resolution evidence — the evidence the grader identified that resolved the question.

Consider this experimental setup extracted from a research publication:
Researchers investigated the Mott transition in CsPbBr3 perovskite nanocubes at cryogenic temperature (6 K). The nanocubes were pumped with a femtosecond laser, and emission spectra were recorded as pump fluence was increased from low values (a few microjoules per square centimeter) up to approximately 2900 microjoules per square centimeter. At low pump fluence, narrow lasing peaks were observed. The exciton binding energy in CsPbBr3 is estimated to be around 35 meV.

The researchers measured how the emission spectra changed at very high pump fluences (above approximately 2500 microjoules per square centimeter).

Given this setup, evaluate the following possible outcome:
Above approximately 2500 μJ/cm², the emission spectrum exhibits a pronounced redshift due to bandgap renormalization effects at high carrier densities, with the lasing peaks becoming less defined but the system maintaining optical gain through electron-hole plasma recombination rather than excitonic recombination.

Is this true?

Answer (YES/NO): NO